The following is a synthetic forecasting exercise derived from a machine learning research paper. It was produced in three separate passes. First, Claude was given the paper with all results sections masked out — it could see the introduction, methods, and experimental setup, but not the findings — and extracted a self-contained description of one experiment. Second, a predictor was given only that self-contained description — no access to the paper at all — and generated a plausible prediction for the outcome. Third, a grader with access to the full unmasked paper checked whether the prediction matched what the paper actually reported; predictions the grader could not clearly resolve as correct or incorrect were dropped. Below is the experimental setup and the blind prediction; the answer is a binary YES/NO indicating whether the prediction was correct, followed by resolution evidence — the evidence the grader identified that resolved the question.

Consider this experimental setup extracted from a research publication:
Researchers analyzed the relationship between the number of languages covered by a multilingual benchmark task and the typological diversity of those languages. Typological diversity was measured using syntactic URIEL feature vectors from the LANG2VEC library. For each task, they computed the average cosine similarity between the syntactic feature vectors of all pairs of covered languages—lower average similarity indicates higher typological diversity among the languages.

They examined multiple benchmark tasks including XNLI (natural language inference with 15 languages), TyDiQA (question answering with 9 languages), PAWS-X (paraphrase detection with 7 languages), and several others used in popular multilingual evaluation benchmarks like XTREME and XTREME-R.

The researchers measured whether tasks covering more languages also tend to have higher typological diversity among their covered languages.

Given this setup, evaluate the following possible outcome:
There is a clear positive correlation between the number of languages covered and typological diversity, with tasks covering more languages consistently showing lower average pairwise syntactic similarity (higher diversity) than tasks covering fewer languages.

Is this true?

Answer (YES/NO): NO